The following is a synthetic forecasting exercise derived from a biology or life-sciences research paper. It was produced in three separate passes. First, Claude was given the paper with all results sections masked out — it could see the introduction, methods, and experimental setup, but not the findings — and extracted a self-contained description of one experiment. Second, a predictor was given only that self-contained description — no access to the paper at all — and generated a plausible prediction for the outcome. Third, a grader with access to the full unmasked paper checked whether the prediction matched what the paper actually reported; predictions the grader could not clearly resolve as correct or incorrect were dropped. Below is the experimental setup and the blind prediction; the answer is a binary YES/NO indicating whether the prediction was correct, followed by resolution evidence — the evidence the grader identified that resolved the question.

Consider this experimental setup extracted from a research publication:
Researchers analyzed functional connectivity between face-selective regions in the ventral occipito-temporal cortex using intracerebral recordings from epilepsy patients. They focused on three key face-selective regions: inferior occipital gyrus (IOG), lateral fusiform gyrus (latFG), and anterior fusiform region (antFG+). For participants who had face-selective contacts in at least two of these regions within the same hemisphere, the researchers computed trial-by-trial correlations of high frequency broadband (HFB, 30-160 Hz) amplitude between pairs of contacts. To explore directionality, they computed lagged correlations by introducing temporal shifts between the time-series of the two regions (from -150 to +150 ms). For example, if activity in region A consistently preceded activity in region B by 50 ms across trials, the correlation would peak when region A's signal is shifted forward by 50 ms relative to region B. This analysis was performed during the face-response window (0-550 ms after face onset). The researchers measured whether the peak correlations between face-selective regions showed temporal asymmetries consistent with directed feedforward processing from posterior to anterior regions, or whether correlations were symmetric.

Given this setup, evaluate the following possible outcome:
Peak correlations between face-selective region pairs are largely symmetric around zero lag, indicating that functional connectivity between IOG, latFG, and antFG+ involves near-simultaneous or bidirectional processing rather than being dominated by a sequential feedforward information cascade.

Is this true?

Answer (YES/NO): YES